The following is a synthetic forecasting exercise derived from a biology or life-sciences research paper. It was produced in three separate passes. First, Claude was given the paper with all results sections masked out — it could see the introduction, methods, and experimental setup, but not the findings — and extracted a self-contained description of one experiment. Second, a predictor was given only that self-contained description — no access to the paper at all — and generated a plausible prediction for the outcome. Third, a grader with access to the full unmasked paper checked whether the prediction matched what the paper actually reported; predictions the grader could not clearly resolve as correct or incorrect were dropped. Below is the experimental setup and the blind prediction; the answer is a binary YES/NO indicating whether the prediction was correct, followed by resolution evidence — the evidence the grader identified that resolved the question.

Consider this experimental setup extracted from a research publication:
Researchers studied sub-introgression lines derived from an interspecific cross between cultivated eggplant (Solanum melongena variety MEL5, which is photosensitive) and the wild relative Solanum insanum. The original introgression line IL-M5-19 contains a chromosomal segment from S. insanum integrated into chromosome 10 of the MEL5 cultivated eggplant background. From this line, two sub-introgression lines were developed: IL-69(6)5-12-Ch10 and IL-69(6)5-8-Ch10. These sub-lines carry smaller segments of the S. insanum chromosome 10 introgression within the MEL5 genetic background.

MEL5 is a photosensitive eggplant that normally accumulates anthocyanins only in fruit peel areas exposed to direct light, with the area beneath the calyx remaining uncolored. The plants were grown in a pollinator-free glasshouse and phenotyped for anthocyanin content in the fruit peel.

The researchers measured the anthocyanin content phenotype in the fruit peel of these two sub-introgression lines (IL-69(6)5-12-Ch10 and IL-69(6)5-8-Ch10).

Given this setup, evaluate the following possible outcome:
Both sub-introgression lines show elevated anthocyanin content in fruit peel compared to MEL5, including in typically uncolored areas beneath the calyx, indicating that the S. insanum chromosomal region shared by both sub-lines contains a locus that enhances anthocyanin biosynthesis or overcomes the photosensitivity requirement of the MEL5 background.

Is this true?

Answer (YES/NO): NO